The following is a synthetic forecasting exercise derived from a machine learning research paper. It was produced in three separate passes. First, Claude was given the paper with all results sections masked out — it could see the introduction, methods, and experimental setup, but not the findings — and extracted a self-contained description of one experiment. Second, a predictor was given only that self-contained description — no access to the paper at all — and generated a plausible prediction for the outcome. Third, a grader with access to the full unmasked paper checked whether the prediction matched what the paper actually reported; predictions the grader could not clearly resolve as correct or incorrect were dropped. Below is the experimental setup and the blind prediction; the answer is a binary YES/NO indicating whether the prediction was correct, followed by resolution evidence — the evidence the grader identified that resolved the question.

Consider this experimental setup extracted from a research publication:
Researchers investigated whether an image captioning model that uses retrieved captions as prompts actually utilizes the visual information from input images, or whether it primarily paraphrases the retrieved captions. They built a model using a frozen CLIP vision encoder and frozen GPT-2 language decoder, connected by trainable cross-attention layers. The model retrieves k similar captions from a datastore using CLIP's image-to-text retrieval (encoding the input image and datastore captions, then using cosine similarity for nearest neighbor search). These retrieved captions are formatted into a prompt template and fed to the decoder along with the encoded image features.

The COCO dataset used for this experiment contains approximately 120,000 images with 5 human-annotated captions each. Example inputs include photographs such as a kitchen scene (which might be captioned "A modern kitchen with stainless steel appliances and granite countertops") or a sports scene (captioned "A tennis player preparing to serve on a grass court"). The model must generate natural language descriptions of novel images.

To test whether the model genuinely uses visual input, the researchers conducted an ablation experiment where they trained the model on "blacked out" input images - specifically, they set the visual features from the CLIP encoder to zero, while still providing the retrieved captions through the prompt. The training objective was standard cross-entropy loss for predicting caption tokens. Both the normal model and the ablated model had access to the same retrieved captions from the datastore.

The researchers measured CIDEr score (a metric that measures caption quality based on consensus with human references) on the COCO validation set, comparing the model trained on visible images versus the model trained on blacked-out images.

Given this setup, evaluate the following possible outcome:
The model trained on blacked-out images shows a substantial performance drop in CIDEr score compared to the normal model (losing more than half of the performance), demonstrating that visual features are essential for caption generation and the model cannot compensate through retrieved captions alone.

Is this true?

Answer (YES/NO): NO